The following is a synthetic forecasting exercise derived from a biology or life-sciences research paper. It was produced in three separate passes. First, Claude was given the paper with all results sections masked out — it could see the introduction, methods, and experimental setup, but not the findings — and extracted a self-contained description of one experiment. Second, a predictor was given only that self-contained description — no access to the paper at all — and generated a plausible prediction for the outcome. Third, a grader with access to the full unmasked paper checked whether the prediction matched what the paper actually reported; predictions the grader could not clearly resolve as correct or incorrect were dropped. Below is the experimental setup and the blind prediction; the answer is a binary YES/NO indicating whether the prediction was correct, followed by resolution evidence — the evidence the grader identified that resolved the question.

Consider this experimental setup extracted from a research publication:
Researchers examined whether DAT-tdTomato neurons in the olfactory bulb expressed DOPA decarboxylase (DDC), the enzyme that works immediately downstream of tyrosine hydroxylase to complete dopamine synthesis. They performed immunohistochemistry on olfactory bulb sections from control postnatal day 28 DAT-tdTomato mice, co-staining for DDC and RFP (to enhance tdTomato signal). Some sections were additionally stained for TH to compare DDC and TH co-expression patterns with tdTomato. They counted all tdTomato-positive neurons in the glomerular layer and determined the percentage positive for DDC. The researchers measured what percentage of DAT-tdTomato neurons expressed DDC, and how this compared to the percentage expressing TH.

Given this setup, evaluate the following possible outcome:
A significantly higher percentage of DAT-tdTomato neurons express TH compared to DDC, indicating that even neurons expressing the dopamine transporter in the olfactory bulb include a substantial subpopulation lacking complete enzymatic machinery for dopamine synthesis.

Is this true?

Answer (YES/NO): NO